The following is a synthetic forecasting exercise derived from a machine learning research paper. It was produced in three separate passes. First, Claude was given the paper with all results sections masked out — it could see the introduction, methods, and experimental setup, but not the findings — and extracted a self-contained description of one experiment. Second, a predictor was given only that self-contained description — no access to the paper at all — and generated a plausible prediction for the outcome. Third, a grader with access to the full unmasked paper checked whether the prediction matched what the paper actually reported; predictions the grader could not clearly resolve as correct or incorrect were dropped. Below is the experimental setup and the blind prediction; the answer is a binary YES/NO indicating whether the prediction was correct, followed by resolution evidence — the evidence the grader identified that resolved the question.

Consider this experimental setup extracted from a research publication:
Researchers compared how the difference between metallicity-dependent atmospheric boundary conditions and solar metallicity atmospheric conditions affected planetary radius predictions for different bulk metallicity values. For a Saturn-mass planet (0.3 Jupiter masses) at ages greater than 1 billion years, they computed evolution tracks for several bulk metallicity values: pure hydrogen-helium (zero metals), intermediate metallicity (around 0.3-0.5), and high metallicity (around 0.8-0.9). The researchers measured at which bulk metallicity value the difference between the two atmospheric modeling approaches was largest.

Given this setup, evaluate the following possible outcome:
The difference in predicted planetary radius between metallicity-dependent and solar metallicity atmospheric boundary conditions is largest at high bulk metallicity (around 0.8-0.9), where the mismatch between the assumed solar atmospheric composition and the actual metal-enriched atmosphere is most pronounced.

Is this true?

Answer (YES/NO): NO